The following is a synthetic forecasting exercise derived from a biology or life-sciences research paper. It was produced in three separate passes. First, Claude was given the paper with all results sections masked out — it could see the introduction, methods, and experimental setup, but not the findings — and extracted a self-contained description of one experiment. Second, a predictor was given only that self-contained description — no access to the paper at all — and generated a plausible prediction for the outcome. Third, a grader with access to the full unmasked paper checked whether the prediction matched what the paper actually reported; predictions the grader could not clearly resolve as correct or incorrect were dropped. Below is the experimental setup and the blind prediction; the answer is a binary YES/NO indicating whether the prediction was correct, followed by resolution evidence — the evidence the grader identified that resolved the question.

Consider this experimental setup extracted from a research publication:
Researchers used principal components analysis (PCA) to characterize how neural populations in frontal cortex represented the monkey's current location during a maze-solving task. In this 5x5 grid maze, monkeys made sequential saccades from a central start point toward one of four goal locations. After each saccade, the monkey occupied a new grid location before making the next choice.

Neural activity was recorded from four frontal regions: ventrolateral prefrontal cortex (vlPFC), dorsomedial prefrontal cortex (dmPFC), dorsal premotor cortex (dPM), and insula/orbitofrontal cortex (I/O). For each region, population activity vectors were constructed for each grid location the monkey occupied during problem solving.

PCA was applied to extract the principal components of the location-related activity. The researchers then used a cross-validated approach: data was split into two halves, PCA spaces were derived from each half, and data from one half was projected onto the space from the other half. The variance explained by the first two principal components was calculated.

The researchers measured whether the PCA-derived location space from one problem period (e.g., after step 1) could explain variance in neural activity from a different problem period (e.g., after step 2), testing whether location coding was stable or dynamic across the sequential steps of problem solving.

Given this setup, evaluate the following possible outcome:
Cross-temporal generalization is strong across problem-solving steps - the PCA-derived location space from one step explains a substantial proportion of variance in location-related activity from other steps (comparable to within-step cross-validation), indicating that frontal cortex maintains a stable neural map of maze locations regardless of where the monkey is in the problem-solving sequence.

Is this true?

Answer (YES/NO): NO